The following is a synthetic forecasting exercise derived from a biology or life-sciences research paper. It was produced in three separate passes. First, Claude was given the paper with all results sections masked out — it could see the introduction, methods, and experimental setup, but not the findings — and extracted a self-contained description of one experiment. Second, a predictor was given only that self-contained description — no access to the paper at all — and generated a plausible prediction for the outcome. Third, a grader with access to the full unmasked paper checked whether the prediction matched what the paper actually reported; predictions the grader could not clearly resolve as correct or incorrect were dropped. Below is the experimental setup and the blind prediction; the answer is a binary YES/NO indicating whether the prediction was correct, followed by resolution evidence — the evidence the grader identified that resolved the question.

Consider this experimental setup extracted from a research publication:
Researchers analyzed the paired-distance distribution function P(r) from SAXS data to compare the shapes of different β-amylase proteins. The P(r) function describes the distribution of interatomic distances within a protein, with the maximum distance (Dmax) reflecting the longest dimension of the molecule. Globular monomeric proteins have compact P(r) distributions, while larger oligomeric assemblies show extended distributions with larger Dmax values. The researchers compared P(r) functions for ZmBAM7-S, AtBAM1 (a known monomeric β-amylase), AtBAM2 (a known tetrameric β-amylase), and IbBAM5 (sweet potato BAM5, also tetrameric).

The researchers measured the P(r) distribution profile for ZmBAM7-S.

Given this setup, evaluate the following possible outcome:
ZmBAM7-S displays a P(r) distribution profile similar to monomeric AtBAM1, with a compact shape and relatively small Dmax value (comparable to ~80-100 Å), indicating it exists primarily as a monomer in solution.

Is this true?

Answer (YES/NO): NO